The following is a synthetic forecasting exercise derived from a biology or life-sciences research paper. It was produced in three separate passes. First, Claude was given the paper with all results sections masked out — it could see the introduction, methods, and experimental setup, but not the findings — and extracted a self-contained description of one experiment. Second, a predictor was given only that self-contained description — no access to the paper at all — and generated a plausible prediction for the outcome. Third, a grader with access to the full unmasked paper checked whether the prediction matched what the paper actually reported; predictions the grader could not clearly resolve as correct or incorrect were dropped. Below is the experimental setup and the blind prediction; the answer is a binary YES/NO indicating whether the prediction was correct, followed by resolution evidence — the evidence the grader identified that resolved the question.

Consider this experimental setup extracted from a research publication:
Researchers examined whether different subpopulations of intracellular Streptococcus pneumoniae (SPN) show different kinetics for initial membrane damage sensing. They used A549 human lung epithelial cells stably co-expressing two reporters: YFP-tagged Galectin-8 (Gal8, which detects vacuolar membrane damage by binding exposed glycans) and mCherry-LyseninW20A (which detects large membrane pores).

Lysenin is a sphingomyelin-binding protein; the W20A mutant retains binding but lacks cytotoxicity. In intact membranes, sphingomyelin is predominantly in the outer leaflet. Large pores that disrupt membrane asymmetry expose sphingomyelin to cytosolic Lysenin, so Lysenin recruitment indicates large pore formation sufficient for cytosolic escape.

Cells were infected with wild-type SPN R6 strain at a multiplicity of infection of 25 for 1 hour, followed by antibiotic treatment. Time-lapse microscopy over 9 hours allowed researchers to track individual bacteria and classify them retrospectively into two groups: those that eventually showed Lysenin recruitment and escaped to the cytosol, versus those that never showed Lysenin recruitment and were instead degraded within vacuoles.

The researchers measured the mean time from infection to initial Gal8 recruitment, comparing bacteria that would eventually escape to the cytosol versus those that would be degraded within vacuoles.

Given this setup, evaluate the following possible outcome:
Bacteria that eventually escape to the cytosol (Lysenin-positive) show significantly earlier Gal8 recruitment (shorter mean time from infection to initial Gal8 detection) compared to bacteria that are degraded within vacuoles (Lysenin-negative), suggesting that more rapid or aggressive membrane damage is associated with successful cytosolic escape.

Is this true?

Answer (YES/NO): NO